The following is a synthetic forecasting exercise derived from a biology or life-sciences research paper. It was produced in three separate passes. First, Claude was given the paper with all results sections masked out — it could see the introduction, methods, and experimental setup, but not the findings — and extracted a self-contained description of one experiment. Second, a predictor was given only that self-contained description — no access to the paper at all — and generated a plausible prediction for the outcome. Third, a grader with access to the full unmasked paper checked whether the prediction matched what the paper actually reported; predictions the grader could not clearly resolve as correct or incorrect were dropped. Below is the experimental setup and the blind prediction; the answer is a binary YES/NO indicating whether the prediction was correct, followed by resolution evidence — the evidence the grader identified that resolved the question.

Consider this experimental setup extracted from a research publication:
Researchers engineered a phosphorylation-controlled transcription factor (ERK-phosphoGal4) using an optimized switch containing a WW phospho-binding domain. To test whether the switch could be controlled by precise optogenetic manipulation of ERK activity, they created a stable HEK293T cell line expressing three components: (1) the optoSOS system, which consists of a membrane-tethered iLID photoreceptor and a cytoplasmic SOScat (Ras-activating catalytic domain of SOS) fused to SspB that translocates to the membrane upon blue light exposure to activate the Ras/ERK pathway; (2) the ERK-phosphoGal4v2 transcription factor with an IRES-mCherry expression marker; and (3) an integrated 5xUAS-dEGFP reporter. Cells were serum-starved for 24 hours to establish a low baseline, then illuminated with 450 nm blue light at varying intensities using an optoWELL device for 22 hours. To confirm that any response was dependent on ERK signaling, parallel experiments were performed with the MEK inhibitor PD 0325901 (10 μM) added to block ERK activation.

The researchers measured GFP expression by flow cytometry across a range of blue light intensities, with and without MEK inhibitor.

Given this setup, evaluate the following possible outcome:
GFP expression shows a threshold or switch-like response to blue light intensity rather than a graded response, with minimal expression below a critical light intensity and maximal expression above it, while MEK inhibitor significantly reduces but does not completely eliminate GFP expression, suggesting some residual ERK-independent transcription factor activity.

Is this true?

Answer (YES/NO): NO